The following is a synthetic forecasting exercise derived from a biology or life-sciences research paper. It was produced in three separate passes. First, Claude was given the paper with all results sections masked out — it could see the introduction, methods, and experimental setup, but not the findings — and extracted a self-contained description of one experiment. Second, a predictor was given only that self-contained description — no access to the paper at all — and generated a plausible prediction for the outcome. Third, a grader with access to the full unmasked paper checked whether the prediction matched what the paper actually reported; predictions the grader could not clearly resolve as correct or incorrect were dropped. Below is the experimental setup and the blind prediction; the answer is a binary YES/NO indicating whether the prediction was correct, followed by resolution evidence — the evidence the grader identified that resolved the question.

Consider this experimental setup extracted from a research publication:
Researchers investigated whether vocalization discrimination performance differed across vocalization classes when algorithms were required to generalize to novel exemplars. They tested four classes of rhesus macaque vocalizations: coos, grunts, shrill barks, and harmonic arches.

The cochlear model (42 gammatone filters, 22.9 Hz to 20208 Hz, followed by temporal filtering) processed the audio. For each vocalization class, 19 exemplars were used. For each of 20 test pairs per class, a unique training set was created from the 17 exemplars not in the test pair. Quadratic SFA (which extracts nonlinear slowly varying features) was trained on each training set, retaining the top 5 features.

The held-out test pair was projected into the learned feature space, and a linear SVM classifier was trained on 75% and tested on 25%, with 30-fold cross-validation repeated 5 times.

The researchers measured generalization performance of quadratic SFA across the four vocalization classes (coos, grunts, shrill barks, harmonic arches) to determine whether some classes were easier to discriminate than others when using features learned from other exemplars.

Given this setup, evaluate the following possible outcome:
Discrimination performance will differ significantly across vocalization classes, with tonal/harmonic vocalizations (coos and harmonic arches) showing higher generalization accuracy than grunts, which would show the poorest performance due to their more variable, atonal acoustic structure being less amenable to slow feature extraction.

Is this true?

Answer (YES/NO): NO